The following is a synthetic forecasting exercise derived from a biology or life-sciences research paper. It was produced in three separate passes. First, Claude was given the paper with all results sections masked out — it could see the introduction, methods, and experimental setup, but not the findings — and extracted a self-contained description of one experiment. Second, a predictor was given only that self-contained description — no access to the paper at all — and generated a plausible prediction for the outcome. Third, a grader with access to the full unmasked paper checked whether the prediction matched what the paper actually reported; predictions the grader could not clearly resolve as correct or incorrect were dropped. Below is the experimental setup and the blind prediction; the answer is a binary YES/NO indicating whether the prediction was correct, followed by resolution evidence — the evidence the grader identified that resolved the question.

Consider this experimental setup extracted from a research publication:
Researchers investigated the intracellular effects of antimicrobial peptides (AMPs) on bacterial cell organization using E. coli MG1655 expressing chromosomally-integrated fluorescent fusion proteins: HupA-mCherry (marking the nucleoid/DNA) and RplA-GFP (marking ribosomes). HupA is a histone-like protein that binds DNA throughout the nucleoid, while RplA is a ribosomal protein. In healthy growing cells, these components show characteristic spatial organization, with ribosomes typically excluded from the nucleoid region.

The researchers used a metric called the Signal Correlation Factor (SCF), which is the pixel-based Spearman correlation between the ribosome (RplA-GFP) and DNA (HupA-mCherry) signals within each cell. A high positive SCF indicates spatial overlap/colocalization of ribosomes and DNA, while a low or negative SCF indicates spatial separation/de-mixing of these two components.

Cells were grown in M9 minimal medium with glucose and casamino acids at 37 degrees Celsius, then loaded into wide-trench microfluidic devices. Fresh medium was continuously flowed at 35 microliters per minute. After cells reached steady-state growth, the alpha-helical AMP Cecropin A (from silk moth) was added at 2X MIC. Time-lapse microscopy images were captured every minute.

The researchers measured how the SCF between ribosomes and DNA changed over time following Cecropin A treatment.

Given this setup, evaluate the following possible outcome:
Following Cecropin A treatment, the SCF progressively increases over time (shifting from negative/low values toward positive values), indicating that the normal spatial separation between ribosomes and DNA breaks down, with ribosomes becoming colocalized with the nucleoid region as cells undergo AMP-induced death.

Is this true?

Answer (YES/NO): NO